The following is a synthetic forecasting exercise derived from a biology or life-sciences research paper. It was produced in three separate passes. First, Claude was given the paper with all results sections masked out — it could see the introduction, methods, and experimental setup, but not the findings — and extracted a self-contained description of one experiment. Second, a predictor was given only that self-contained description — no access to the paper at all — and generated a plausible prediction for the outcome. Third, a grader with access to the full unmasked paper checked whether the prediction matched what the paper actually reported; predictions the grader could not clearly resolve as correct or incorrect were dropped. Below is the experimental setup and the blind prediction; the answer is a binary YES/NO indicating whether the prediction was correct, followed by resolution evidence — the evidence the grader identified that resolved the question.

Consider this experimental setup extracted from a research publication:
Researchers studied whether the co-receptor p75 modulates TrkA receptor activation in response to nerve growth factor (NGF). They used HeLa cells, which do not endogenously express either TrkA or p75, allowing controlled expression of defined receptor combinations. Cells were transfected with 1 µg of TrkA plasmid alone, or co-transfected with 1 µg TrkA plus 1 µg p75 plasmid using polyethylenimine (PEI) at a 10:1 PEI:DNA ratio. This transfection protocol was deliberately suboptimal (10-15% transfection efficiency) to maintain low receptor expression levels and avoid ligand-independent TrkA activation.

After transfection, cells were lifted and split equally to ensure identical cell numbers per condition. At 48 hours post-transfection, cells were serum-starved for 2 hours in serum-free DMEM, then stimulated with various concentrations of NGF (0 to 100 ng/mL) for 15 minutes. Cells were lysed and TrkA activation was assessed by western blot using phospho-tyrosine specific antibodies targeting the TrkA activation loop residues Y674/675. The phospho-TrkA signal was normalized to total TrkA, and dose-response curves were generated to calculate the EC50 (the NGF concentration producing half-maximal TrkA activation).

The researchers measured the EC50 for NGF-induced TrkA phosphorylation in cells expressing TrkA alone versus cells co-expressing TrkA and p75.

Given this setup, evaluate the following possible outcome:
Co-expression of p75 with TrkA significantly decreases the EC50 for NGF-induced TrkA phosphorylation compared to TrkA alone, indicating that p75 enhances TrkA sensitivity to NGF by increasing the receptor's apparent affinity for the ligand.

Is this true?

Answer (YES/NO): YES